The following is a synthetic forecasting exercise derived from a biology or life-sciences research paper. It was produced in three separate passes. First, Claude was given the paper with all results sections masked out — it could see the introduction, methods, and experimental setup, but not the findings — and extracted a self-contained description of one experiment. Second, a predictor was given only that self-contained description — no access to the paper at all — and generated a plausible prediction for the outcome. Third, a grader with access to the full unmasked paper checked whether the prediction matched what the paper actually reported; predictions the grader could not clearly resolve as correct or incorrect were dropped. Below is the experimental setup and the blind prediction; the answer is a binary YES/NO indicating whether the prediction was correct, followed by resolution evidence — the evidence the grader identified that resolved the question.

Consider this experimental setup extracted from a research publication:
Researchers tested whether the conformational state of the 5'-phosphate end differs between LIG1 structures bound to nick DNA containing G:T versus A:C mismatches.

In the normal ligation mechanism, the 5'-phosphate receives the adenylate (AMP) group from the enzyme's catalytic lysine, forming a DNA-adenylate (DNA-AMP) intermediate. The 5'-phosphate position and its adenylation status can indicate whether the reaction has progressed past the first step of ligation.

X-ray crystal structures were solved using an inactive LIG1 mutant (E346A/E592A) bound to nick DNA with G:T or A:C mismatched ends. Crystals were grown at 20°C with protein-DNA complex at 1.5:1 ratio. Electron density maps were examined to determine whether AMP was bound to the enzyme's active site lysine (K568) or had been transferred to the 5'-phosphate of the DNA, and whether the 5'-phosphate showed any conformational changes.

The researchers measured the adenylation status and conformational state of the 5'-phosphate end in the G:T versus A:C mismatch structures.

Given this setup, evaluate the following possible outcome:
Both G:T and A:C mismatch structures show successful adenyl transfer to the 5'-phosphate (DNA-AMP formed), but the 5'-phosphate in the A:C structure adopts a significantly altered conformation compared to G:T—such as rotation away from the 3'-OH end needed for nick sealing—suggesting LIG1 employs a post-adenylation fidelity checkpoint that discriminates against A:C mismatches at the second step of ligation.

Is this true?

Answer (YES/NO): NO